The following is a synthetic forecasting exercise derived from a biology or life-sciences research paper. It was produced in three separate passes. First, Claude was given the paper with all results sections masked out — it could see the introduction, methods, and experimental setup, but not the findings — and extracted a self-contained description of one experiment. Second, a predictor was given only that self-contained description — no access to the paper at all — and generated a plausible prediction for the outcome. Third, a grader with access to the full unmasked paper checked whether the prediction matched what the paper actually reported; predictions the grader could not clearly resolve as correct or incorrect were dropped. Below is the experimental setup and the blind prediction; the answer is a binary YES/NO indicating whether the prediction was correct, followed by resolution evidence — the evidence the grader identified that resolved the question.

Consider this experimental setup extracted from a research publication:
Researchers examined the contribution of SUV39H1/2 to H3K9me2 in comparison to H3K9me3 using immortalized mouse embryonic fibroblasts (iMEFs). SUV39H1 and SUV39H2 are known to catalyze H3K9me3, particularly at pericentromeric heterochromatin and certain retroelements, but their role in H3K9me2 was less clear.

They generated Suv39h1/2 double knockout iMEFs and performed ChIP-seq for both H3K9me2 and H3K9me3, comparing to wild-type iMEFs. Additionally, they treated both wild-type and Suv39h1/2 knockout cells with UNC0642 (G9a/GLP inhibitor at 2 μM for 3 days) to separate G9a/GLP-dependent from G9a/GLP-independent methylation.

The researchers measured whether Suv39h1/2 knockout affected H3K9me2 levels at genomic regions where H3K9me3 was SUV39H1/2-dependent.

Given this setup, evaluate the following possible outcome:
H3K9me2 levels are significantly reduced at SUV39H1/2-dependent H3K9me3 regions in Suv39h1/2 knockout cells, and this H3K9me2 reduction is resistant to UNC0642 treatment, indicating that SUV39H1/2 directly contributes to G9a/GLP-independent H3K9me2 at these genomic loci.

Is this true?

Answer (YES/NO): YES